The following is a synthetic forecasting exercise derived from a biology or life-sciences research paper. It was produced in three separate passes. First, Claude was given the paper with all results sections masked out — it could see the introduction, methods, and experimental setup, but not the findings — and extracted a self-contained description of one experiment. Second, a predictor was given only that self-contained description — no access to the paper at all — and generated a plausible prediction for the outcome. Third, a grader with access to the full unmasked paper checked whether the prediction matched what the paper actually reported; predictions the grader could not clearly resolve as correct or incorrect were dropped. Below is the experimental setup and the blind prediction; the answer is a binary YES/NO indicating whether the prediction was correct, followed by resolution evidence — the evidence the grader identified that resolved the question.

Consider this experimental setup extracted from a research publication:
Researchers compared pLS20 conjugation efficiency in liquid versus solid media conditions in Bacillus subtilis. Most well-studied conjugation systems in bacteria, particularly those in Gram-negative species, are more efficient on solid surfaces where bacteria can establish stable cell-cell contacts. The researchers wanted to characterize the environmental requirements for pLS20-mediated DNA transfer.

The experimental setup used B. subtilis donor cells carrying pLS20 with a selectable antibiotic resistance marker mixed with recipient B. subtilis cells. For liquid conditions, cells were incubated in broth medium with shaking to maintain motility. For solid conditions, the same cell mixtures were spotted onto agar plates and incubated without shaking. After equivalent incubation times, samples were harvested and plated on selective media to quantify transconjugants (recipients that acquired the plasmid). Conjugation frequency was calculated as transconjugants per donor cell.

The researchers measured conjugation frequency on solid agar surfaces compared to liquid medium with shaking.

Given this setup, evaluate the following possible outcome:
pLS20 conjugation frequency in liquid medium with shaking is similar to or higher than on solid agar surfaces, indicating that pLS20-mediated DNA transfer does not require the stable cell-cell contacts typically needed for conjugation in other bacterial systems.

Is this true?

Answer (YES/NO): YES